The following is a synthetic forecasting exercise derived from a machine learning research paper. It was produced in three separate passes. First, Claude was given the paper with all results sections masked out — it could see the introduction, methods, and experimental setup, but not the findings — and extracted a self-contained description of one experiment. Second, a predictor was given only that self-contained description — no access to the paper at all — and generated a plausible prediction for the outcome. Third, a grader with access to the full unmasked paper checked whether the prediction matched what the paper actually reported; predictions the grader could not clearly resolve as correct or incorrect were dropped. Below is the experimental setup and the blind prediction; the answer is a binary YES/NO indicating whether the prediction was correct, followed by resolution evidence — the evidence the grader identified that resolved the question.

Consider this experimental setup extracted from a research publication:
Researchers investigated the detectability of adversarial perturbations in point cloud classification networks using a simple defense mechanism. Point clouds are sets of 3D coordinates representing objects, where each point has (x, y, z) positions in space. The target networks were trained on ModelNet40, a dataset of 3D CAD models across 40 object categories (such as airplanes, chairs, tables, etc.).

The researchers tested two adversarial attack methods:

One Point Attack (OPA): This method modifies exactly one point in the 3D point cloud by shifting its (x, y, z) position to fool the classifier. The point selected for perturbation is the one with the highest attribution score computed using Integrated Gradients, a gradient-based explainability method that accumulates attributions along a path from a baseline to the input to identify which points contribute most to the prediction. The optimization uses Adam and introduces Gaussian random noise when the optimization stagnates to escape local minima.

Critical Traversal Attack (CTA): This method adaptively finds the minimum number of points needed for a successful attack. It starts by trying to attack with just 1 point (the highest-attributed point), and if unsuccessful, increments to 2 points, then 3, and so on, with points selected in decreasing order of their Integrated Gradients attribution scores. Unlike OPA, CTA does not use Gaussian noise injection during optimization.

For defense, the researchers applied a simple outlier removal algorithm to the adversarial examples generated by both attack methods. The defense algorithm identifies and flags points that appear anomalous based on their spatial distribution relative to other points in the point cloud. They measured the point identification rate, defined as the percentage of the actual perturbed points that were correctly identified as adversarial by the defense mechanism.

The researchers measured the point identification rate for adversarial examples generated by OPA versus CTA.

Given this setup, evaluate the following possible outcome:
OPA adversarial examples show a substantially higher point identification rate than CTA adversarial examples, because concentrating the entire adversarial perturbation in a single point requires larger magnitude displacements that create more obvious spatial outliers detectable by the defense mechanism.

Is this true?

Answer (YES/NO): YES